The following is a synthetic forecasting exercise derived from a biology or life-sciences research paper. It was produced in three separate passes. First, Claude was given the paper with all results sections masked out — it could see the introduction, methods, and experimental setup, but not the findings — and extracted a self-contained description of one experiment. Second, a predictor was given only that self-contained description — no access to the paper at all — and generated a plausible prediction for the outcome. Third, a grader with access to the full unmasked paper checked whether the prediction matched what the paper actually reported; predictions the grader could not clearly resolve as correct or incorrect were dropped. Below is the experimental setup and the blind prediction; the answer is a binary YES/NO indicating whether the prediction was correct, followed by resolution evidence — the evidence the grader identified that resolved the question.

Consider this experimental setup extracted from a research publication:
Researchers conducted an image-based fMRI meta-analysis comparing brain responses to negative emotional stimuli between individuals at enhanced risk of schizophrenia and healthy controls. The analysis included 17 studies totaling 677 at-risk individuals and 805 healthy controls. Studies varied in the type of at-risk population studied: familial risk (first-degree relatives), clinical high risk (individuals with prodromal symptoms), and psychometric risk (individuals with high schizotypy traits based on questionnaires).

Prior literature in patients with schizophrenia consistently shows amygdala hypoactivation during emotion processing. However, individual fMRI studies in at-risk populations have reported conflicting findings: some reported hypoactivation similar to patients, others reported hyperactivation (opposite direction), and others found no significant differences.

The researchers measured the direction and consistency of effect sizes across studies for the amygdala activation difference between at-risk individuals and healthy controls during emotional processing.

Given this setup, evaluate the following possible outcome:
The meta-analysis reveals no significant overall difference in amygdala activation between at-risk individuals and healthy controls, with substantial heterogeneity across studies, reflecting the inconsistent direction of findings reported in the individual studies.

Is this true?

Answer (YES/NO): NO